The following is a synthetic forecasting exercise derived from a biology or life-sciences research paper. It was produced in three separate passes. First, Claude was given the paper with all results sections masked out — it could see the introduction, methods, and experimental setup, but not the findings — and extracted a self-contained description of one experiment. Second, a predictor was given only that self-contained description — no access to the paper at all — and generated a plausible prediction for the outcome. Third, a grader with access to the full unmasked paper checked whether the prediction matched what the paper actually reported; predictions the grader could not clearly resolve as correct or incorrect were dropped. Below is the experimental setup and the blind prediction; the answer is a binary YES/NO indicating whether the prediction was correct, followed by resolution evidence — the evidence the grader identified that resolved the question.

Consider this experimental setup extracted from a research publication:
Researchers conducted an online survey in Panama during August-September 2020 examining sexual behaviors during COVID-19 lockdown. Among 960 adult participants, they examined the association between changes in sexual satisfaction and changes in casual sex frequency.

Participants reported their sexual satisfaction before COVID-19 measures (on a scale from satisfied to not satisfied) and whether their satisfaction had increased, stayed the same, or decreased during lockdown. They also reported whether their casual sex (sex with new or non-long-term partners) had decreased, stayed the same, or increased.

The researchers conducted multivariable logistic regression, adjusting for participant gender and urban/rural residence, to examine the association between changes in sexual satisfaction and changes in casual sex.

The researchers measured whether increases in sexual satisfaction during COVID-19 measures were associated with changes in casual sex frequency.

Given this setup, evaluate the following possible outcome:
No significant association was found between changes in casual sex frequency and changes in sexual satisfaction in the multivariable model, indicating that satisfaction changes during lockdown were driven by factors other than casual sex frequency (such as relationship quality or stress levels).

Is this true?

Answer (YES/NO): NO